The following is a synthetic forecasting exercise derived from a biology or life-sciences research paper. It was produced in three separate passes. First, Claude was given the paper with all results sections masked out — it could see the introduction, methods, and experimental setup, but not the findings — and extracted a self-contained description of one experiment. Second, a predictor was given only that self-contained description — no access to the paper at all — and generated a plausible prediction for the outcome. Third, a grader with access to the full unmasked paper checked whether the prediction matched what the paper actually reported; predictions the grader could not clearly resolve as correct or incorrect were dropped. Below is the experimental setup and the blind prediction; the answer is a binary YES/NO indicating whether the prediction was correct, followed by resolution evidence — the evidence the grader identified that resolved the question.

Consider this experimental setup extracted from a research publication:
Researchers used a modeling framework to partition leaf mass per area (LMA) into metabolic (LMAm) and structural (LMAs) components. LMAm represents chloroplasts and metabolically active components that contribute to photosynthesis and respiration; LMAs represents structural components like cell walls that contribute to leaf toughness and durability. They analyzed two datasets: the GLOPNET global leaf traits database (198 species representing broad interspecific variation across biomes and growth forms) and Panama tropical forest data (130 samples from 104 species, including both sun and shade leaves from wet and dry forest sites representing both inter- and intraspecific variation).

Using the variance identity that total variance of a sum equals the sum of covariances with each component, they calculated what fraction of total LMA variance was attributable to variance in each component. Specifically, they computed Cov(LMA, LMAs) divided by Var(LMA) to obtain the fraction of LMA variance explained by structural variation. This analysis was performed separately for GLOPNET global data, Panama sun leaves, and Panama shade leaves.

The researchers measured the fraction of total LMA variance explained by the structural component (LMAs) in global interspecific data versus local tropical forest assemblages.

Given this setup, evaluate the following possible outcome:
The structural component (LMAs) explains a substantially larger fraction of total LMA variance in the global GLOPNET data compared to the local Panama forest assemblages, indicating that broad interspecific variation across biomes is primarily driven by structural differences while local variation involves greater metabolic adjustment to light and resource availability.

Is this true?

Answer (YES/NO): NO